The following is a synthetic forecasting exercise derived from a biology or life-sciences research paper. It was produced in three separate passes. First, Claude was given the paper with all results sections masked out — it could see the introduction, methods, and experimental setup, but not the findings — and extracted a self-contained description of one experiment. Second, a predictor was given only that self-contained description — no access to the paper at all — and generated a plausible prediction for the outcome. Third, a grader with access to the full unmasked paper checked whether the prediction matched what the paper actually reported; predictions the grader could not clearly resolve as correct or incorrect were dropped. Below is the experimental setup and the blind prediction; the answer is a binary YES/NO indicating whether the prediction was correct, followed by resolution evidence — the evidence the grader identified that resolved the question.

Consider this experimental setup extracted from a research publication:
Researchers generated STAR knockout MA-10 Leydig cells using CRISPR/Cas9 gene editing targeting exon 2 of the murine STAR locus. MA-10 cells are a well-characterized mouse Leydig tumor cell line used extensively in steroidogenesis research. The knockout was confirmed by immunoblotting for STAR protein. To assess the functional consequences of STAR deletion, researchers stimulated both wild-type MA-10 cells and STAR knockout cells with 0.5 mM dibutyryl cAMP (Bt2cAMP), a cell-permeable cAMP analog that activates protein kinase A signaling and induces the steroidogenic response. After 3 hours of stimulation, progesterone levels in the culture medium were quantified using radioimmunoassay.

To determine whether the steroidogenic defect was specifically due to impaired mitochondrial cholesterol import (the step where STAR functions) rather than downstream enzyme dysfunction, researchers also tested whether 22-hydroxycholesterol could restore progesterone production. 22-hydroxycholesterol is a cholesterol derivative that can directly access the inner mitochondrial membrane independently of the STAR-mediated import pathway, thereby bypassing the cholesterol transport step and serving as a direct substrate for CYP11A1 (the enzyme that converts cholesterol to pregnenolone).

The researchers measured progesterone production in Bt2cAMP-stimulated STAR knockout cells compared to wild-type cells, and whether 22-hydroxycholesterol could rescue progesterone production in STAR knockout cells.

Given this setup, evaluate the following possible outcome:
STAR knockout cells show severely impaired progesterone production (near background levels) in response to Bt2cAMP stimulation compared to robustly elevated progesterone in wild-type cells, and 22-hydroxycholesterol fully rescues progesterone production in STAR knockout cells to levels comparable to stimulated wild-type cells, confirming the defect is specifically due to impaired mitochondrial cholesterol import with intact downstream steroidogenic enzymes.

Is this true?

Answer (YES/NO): YES